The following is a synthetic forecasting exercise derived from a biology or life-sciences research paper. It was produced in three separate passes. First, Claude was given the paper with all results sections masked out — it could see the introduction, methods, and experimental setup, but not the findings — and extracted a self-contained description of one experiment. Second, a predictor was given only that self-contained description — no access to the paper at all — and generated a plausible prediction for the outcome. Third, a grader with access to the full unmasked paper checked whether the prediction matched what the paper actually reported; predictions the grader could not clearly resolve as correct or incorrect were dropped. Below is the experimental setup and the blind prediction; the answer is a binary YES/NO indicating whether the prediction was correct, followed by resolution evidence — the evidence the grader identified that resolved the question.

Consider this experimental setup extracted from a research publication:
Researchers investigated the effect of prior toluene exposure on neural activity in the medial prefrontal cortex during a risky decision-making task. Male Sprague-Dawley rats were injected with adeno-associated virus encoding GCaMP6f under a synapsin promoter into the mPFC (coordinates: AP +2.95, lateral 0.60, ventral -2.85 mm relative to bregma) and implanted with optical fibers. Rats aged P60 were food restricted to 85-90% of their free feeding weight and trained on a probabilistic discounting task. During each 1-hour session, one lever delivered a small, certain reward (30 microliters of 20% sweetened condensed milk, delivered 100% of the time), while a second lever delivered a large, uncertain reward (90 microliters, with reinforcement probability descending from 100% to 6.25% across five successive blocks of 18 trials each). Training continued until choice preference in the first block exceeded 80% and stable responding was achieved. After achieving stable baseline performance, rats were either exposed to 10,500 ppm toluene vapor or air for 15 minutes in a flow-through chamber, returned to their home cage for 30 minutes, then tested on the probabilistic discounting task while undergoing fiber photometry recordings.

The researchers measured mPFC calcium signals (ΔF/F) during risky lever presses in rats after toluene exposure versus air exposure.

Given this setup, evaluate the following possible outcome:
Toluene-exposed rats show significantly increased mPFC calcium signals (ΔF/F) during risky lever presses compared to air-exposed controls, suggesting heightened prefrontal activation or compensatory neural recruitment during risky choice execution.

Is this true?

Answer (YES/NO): YES